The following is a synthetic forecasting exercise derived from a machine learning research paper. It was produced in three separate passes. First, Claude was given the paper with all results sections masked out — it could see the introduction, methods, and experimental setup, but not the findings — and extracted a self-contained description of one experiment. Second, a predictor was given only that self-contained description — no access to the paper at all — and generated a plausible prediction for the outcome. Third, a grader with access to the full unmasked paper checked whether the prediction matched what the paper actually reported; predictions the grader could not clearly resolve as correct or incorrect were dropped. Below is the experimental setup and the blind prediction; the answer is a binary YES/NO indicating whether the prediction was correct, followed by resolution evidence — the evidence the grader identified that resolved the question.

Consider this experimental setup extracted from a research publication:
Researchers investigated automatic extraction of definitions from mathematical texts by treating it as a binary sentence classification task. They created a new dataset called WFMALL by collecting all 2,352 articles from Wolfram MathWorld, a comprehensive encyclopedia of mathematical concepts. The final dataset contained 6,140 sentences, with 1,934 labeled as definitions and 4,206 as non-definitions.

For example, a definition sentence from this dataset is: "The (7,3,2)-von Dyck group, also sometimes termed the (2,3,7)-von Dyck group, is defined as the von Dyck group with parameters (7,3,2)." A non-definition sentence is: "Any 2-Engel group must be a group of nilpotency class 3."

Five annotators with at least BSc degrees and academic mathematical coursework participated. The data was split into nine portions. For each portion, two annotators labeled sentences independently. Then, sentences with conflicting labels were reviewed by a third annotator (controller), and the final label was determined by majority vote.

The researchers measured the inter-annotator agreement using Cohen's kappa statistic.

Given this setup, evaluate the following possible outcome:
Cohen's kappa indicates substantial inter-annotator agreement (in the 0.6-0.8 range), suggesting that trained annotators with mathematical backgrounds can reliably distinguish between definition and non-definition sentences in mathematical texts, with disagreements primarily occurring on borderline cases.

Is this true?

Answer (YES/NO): YES